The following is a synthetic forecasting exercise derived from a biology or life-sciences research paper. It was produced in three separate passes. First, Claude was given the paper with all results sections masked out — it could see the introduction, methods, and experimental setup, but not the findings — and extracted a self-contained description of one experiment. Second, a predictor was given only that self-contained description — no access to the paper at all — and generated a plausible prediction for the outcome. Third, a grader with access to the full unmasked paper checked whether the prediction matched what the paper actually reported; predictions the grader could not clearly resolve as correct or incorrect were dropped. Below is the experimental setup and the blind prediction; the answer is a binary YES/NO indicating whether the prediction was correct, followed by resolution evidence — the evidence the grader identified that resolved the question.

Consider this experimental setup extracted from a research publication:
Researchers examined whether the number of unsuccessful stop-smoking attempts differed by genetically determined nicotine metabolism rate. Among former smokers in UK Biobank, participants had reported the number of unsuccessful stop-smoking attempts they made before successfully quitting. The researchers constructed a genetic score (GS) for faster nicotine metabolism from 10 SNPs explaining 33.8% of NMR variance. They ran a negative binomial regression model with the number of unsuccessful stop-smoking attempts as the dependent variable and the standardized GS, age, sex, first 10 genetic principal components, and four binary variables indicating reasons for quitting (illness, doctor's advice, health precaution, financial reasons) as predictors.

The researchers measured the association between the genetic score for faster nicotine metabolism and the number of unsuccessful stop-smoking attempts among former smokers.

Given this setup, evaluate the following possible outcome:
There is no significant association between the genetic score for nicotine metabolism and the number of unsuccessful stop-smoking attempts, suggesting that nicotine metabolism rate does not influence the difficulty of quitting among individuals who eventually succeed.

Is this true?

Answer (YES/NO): NO